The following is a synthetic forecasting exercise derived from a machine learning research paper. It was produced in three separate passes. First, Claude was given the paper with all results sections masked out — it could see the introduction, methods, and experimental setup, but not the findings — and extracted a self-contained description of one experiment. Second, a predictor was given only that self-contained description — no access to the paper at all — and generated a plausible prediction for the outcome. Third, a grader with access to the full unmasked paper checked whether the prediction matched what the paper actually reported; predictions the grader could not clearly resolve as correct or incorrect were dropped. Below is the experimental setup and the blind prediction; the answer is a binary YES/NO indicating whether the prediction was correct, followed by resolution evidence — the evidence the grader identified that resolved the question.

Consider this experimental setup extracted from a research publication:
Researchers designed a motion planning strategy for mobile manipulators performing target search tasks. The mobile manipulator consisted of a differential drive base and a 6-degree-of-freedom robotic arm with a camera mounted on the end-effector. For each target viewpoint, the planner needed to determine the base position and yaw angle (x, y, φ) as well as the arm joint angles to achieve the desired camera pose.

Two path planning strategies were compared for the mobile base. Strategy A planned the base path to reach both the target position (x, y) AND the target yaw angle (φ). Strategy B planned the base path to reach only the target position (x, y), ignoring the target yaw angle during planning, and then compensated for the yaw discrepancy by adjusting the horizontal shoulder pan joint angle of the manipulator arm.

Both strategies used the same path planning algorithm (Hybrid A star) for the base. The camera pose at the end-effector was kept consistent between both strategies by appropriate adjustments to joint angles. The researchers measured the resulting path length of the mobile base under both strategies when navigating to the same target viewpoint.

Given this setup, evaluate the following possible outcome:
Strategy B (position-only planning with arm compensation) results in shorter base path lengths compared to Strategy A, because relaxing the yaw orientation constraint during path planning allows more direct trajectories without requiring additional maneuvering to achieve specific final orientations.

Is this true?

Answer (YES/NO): YES